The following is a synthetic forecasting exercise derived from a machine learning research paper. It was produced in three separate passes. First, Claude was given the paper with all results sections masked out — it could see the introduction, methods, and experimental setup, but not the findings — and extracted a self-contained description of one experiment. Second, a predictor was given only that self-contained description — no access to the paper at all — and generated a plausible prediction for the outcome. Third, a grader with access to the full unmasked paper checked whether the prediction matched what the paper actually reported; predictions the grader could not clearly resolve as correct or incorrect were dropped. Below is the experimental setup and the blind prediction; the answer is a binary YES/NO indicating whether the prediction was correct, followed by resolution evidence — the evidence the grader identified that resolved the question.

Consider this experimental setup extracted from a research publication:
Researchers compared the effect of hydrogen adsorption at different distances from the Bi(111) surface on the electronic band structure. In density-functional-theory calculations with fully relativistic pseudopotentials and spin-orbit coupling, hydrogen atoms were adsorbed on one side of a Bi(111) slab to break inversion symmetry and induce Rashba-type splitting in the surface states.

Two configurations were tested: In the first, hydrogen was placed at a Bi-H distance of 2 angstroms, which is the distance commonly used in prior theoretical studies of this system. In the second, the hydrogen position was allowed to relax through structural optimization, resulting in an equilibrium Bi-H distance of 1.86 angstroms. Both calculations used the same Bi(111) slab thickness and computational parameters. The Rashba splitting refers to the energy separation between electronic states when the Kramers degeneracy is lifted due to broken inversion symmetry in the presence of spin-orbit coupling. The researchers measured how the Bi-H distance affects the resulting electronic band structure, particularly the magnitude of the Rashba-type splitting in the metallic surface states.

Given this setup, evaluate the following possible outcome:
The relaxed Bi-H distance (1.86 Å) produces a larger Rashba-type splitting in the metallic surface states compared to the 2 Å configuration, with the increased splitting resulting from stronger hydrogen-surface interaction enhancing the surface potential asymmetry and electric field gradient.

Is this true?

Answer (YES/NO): NO